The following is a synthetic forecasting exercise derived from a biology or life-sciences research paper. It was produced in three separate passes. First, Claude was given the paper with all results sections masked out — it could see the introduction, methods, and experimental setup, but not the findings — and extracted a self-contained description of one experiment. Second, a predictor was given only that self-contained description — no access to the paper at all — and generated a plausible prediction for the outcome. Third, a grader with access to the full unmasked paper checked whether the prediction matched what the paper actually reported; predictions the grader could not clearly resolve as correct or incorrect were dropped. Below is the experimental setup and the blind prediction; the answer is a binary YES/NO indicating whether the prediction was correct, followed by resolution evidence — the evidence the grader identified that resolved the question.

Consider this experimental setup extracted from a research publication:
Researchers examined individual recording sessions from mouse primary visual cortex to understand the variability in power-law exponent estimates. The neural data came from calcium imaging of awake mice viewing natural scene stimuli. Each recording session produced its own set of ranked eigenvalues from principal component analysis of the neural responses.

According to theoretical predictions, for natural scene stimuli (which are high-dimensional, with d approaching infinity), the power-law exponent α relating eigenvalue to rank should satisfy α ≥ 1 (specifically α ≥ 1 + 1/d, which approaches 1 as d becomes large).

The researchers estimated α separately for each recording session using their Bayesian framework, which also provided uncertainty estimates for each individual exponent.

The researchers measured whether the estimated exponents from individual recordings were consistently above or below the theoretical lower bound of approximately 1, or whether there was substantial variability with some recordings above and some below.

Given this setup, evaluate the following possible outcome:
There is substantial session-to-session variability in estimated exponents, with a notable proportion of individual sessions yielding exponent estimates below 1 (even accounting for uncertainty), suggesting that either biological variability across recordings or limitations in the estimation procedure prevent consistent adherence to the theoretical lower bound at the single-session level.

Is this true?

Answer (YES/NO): YES